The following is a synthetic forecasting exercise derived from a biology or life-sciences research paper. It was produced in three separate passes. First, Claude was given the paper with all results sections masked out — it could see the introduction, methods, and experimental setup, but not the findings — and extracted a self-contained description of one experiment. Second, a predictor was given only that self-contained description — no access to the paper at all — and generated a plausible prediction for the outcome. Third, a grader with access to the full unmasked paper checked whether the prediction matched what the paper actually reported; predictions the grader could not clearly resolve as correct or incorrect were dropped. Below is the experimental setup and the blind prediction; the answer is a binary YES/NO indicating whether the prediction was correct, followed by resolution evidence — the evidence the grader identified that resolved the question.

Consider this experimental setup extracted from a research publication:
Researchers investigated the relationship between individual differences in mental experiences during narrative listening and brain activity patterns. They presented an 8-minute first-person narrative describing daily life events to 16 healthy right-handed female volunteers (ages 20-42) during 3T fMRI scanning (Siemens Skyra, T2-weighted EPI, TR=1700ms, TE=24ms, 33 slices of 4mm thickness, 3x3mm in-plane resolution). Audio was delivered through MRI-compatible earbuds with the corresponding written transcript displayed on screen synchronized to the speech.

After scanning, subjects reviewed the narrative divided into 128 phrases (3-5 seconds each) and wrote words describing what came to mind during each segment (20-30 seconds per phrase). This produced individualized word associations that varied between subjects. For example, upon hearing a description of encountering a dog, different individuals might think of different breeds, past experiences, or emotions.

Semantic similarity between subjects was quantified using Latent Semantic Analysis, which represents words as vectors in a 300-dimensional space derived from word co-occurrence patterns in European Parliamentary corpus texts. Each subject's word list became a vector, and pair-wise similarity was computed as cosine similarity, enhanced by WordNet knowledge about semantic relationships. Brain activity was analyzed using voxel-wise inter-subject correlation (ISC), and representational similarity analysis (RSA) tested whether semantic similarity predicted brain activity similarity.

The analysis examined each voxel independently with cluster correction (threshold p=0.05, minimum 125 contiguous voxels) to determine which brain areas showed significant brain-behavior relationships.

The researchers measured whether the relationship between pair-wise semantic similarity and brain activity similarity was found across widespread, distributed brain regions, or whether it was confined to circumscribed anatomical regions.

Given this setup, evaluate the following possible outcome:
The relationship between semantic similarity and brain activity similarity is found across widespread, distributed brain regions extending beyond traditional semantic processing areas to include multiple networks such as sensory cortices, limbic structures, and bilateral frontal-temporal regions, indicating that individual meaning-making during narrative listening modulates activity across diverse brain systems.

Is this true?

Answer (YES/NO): NO